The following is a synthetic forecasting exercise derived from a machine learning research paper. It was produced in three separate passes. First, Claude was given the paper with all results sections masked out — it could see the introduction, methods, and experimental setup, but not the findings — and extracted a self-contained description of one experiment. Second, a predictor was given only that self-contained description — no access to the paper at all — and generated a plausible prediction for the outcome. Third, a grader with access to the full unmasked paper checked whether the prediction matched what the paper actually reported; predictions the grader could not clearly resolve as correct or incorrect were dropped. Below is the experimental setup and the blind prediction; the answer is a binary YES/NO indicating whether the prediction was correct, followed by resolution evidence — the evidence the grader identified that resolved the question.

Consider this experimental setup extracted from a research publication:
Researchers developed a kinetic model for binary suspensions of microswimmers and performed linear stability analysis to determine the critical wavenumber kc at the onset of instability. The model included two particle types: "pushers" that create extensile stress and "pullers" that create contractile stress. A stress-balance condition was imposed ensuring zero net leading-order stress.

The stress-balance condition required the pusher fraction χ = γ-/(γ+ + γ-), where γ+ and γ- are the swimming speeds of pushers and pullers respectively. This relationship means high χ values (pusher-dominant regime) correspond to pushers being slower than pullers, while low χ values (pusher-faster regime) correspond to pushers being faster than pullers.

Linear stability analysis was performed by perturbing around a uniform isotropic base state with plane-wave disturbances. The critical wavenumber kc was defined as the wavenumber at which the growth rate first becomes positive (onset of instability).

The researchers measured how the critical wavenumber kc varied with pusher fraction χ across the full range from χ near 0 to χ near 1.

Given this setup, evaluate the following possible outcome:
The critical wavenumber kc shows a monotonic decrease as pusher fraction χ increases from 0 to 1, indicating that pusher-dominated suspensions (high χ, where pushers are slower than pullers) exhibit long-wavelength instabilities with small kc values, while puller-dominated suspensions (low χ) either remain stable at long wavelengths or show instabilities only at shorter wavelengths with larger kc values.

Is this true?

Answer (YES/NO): NO